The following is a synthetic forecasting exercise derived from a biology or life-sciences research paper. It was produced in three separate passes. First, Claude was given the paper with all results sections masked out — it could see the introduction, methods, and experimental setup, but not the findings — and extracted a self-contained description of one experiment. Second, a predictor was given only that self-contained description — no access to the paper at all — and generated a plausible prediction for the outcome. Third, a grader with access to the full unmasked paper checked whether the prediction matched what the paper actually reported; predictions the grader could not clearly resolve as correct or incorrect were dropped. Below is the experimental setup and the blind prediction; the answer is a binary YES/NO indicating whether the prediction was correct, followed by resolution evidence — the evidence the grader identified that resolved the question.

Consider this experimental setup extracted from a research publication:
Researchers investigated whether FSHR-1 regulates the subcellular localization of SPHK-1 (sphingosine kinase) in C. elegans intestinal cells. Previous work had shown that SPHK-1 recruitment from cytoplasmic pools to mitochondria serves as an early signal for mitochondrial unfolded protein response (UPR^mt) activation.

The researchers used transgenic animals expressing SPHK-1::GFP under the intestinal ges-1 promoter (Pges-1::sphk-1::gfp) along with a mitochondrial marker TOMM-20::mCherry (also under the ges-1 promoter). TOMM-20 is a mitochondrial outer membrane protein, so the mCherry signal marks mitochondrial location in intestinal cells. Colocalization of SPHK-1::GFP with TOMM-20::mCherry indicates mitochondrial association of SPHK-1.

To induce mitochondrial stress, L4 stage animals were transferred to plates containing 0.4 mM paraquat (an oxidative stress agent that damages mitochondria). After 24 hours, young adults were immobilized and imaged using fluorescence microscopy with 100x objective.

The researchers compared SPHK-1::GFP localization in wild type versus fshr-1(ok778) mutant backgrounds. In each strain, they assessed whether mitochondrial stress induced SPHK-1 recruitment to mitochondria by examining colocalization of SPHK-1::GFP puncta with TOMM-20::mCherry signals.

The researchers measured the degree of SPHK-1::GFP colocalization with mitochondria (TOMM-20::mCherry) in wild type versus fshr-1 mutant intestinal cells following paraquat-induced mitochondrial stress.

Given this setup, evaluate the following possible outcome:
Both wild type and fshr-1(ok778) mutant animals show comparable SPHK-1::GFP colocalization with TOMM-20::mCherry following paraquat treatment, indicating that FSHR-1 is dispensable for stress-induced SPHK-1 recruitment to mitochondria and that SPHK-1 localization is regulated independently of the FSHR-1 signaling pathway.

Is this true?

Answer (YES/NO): NO